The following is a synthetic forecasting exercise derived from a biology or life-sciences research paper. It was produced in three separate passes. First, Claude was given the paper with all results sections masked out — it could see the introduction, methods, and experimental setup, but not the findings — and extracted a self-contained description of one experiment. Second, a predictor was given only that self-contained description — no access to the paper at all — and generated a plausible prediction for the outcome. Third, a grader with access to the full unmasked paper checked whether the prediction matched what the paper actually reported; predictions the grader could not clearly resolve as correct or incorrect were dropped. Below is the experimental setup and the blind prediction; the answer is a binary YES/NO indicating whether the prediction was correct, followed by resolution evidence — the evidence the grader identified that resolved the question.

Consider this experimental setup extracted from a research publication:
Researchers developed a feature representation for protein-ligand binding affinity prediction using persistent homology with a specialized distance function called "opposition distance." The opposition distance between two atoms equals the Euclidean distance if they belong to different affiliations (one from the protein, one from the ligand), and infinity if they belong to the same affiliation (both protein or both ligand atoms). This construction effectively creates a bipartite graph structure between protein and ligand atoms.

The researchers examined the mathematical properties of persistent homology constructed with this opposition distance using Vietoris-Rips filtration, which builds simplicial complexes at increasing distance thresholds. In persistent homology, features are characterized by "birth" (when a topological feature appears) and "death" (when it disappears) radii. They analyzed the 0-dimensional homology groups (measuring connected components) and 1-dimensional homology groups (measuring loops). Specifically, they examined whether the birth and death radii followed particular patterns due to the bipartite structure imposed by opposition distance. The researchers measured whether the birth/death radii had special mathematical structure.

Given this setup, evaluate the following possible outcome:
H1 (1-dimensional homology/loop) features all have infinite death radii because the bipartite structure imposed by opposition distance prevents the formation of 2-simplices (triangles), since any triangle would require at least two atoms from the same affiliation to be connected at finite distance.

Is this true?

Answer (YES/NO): YES